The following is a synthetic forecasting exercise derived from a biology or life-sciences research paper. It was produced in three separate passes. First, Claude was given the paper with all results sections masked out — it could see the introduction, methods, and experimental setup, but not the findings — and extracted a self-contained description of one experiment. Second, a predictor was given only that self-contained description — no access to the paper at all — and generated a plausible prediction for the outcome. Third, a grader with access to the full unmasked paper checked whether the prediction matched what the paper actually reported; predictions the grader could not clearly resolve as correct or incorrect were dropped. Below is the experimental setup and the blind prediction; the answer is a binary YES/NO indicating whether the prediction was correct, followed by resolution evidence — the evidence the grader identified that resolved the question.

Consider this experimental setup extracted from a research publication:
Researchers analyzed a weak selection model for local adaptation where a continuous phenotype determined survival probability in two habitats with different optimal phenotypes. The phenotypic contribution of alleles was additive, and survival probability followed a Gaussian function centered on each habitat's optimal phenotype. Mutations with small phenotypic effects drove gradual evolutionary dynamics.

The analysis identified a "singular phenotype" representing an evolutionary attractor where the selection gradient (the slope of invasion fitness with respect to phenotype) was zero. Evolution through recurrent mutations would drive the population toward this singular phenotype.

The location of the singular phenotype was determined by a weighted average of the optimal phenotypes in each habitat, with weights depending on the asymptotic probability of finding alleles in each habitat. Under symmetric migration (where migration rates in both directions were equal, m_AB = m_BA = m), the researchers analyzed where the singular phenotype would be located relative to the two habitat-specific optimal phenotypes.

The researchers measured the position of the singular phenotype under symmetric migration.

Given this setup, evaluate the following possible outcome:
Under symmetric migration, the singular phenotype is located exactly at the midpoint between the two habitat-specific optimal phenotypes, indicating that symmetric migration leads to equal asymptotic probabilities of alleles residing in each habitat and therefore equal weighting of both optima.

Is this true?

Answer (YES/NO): YES